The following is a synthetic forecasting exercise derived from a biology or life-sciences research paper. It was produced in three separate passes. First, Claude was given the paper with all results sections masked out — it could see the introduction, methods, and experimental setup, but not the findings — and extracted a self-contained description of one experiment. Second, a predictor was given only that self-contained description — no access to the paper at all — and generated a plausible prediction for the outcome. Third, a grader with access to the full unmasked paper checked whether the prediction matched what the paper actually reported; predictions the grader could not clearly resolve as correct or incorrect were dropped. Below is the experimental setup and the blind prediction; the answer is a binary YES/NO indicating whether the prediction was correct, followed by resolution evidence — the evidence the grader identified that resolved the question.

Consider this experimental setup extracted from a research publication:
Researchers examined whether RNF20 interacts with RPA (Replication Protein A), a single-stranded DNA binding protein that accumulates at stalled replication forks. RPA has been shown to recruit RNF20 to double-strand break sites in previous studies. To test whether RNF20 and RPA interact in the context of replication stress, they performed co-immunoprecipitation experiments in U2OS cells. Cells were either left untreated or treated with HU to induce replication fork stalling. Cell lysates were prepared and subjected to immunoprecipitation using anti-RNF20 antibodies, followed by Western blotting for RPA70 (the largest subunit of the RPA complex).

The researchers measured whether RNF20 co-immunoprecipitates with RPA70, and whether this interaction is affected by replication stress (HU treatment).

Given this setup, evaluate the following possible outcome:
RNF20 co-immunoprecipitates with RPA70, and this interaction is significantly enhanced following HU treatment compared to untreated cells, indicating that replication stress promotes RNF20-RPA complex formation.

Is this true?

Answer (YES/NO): NO